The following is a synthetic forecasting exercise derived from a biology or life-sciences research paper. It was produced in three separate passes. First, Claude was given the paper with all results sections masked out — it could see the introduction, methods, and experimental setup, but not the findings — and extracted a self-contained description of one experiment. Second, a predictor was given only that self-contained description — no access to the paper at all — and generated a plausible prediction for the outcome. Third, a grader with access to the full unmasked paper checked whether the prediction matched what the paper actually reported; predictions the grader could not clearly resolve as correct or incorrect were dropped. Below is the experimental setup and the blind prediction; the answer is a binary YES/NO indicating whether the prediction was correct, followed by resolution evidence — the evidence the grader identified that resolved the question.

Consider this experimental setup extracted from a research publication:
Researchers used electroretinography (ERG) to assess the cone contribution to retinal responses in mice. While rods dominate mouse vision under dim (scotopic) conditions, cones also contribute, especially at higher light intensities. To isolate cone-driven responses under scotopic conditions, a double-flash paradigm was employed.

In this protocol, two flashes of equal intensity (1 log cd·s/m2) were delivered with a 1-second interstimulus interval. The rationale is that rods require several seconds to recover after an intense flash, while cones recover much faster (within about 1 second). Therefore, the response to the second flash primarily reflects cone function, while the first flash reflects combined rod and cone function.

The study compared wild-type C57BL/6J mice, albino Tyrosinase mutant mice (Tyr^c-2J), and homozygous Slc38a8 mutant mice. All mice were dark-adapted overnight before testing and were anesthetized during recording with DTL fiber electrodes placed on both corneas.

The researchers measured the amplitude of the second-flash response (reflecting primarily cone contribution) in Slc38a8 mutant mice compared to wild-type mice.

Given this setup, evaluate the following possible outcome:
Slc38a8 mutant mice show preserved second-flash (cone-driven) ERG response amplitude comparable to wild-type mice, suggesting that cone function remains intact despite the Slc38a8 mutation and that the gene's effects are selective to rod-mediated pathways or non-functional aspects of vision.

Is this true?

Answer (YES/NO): YES